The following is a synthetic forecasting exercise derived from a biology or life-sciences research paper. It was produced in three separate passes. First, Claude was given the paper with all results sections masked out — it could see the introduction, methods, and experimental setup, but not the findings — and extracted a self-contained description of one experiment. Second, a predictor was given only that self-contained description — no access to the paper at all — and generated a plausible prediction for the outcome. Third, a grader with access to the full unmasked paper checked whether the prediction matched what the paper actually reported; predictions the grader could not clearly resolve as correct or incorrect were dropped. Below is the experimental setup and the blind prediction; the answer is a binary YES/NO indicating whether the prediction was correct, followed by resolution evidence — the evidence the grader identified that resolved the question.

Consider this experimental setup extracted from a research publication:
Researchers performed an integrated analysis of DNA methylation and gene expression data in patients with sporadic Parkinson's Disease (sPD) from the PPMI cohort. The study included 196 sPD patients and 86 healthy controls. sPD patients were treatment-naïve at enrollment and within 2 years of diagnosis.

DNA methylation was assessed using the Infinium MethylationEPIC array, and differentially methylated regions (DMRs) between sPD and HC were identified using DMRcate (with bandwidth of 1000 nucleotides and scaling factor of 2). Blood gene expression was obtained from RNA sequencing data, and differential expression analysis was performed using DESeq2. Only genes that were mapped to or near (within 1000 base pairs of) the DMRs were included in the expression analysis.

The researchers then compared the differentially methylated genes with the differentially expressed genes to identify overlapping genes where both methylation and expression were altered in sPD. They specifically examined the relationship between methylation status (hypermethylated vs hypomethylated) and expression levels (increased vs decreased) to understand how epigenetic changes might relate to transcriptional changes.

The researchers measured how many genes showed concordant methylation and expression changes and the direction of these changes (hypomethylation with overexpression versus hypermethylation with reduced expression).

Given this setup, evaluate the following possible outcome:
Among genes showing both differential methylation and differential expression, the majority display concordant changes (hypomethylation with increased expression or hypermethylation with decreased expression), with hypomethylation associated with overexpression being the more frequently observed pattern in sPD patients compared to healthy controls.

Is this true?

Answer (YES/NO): YES